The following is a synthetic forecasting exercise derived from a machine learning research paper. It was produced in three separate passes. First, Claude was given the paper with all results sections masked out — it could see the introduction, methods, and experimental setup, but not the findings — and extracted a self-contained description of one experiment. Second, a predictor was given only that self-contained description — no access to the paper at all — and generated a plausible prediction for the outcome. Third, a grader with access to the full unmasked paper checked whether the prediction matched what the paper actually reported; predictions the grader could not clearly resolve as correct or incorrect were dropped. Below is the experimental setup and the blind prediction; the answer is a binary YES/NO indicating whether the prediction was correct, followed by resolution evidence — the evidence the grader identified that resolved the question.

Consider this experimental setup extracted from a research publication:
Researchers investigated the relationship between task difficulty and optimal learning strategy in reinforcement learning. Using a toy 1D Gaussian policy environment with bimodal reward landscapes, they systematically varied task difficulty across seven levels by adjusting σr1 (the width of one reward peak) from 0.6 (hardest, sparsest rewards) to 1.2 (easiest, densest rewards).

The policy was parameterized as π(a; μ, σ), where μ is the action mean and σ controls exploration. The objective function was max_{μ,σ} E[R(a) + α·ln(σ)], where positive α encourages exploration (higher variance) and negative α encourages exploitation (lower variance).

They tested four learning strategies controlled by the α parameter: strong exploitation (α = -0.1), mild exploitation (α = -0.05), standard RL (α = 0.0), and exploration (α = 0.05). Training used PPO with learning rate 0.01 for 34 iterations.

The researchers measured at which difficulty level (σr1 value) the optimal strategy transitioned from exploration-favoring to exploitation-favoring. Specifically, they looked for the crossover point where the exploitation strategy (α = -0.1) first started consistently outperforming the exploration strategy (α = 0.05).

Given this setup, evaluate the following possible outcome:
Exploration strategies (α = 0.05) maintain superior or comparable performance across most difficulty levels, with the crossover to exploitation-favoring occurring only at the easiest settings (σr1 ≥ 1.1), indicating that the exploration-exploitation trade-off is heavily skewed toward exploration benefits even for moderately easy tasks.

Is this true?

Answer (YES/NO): NO